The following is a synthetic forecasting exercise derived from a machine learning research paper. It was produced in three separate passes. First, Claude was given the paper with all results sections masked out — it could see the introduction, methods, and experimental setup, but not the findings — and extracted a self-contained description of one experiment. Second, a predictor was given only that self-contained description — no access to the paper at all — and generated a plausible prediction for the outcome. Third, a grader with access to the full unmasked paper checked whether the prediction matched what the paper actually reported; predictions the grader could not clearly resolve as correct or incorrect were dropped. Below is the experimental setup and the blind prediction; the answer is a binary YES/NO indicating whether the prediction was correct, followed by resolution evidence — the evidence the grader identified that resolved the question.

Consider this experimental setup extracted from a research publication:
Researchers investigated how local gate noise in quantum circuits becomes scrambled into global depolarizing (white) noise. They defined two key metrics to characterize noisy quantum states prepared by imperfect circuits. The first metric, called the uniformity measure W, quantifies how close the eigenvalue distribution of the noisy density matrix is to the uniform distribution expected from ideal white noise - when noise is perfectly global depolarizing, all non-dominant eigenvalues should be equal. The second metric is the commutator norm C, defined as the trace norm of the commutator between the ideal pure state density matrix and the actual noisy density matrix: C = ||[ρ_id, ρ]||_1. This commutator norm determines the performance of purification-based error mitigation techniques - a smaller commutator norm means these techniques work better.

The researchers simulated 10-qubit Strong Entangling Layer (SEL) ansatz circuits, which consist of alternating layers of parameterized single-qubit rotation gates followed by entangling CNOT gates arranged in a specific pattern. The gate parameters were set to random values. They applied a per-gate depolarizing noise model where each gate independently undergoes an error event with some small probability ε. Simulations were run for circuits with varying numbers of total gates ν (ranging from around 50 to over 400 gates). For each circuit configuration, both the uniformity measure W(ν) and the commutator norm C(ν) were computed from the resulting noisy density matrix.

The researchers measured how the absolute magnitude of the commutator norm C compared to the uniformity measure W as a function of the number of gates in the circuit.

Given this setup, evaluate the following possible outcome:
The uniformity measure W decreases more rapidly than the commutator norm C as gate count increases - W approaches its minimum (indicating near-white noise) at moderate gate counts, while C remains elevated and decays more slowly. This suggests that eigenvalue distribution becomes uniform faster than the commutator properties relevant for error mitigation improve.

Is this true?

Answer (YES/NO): NO